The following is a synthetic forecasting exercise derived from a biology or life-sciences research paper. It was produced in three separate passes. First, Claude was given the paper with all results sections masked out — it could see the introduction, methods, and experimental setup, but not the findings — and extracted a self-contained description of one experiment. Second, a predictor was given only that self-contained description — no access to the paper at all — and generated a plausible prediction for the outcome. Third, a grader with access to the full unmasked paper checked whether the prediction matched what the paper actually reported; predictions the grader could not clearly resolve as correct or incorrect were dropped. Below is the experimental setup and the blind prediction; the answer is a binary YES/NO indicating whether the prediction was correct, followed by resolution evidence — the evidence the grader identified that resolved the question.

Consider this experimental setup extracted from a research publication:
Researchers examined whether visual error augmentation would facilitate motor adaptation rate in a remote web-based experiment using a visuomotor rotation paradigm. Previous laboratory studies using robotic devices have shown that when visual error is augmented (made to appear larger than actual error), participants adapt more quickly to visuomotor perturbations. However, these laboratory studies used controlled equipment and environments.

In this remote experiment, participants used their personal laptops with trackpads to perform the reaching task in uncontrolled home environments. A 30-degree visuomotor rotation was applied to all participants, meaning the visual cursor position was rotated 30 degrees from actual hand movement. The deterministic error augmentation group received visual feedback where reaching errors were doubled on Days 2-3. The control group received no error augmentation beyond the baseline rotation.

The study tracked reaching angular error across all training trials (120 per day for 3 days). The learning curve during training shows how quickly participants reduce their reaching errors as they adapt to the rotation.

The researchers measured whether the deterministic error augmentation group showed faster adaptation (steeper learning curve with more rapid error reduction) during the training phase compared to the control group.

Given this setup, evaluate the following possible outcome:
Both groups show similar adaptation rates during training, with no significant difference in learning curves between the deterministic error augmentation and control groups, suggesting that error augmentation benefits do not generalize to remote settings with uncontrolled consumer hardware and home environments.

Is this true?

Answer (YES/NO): YES